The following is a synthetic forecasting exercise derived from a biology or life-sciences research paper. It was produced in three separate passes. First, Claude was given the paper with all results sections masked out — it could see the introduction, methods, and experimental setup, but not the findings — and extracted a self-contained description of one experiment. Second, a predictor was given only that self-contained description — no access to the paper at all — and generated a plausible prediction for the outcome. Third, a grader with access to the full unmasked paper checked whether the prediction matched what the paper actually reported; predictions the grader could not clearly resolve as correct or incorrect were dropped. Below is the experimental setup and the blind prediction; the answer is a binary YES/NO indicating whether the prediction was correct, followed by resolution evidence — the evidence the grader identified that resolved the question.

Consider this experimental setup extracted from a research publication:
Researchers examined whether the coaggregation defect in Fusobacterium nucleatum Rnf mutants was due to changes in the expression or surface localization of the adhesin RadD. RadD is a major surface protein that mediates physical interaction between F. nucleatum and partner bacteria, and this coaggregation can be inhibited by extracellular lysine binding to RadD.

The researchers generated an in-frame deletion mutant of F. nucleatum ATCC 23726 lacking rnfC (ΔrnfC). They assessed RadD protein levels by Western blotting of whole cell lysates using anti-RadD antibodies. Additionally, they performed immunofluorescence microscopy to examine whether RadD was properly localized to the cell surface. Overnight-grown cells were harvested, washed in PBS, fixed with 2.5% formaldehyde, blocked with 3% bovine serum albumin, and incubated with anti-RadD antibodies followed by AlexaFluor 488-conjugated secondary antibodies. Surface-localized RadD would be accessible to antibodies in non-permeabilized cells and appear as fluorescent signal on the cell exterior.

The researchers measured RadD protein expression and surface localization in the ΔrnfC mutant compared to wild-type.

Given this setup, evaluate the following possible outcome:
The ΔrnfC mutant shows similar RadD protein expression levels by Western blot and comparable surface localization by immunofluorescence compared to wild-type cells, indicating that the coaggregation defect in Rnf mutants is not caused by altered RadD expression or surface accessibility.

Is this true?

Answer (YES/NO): YES